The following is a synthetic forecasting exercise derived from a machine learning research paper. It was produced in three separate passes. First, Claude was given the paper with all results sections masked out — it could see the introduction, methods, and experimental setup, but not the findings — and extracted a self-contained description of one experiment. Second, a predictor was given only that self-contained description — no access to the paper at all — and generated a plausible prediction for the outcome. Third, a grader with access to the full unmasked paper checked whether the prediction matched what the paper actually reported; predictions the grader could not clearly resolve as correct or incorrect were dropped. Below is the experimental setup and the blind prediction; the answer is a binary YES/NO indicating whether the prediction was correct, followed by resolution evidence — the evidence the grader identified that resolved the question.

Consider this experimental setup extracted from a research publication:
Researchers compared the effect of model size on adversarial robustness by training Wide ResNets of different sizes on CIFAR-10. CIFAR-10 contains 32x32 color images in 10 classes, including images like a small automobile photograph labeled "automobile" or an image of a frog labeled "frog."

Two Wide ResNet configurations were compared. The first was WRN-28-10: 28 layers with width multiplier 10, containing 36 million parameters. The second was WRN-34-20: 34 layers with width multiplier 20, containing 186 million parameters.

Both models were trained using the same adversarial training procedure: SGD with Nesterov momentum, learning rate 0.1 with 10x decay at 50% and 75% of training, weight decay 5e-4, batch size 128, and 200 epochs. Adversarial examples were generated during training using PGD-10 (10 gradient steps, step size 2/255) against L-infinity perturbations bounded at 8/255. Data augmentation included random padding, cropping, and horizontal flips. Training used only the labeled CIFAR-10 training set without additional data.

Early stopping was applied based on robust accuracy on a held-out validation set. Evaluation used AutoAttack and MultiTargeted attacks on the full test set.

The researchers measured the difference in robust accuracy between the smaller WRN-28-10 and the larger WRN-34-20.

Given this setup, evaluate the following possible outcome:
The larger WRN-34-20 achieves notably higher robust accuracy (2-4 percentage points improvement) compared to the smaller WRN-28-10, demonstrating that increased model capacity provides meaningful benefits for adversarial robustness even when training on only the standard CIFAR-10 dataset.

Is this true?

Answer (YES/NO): YES